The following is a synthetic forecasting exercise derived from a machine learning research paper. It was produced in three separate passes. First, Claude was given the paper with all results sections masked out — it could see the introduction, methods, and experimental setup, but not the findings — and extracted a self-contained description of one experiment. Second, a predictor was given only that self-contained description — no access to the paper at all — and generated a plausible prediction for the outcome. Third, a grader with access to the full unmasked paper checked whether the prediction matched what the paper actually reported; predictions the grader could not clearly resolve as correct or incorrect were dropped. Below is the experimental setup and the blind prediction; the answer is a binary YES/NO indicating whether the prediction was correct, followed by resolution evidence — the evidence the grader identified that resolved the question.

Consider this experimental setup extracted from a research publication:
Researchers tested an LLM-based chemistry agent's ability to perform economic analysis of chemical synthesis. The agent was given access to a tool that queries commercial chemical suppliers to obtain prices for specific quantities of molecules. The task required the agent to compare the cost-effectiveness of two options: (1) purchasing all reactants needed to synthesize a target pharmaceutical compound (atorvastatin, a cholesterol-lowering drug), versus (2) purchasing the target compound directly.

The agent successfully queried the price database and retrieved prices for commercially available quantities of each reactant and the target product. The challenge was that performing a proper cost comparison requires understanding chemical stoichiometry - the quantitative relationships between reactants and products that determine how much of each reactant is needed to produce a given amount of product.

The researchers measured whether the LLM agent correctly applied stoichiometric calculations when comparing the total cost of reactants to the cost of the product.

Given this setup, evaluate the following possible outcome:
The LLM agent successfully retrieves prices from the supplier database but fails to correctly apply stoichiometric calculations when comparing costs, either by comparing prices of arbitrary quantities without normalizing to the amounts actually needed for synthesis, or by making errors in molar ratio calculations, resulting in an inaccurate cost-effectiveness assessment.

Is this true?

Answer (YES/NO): YES